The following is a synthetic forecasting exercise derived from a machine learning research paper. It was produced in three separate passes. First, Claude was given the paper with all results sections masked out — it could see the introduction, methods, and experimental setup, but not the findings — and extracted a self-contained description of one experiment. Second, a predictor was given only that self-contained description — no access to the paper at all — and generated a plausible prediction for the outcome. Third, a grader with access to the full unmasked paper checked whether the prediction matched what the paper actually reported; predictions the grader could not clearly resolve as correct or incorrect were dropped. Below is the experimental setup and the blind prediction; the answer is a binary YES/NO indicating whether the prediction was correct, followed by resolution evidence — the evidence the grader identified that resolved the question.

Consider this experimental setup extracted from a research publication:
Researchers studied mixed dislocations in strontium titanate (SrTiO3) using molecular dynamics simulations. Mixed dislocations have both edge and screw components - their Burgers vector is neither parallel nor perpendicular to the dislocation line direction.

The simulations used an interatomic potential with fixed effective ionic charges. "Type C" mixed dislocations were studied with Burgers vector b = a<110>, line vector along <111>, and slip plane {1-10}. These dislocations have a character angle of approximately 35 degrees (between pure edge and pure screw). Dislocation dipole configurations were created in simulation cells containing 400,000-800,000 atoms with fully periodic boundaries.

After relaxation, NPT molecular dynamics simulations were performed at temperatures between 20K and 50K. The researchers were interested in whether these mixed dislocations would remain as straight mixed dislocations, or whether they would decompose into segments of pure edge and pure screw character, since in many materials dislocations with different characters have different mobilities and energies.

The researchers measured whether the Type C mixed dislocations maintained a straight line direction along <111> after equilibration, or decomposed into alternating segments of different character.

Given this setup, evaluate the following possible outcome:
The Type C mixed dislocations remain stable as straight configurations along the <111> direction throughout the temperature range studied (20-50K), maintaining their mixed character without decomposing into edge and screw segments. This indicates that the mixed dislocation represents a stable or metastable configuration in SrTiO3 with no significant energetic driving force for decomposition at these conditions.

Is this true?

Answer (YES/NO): YES